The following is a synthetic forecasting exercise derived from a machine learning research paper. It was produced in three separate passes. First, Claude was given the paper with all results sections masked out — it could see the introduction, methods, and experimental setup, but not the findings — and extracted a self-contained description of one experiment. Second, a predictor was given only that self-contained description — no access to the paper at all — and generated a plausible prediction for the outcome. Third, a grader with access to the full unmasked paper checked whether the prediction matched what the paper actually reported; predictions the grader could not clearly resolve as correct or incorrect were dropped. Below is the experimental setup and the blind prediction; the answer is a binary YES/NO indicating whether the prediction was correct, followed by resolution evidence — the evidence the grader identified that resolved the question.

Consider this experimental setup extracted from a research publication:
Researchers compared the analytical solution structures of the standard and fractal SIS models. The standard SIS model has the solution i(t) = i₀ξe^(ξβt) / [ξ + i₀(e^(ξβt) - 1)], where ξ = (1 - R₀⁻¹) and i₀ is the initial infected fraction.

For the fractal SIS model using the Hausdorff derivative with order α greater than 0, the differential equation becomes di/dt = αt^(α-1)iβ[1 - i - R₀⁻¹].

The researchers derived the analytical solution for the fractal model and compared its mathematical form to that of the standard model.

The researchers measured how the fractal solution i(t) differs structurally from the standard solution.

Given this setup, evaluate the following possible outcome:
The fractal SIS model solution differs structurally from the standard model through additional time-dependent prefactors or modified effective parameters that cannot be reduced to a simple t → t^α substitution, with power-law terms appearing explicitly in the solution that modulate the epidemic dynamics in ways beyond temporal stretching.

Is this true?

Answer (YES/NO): NO